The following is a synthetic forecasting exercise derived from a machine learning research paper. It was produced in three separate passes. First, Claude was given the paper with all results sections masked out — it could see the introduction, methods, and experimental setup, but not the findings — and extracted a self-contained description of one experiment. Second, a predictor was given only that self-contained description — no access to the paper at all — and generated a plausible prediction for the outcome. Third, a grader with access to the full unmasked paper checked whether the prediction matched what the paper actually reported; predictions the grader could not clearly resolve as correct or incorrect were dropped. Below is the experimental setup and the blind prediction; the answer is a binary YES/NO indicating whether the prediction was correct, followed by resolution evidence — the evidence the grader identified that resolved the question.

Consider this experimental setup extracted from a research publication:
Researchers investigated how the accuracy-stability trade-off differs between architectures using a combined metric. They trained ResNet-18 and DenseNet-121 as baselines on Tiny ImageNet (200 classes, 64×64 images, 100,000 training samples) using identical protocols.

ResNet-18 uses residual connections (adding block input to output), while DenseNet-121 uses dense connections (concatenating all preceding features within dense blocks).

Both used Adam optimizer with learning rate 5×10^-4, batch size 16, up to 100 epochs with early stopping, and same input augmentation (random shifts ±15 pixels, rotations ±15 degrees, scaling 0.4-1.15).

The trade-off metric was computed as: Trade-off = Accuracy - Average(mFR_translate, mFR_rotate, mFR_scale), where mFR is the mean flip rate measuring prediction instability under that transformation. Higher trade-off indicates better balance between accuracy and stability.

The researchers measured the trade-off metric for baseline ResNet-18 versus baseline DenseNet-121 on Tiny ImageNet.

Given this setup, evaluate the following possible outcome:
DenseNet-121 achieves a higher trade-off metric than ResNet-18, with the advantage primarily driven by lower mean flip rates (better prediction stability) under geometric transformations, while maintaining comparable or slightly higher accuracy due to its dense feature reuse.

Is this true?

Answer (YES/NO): NO